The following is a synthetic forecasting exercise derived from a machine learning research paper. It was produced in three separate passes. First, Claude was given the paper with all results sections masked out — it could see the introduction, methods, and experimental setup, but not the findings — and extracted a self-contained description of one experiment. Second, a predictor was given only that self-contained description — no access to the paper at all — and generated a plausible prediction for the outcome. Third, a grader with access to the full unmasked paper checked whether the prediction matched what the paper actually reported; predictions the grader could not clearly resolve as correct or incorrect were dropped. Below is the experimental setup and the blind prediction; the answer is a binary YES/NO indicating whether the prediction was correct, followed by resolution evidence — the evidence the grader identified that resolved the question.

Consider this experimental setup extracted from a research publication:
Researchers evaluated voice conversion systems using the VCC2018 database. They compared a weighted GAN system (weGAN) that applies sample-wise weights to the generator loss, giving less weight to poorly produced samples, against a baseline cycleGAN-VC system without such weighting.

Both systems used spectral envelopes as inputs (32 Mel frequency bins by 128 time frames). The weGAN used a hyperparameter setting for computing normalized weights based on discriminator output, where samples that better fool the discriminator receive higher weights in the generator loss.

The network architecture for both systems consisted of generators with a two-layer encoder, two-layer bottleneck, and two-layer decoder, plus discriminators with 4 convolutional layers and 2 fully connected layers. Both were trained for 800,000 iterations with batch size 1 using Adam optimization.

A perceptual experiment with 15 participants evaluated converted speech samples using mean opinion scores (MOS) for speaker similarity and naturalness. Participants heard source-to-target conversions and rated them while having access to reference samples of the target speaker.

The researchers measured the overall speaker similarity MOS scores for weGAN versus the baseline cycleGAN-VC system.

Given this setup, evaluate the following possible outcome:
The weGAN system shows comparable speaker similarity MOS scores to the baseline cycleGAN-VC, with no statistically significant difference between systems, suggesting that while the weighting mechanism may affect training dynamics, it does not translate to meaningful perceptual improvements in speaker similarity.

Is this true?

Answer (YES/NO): NO